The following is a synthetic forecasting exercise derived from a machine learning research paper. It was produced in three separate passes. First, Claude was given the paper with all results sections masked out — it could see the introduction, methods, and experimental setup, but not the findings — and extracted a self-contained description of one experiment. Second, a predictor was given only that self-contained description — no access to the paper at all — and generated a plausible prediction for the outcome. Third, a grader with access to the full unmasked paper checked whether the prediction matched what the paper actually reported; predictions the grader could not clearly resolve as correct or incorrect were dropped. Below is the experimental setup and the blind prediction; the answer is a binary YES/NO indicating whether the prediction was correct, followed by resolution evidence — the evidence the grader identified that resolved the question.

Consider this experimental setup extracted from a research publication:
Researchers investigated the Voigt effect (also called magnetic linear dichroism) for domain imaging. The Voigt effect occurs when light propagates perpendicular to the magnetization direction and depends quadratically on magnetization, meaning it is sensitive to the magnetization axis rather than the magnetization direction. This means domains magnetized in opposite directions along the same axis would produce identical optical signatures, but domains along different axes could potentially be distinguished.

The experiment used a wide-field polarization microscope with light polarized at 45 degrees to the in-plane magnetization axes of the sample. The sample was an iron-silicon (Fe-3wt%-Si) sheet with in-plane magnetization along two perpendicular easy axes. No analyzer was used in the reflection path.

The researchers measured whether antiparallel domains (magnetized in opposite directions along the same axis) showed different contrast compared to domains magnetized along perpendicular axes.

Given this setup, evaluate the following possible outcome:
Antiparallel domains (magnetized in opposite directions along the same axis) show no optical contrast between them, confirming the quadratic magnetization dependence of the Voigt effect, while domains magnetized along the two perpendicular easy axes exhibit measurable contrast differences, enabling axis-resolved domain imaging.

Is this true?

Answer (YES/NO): NO